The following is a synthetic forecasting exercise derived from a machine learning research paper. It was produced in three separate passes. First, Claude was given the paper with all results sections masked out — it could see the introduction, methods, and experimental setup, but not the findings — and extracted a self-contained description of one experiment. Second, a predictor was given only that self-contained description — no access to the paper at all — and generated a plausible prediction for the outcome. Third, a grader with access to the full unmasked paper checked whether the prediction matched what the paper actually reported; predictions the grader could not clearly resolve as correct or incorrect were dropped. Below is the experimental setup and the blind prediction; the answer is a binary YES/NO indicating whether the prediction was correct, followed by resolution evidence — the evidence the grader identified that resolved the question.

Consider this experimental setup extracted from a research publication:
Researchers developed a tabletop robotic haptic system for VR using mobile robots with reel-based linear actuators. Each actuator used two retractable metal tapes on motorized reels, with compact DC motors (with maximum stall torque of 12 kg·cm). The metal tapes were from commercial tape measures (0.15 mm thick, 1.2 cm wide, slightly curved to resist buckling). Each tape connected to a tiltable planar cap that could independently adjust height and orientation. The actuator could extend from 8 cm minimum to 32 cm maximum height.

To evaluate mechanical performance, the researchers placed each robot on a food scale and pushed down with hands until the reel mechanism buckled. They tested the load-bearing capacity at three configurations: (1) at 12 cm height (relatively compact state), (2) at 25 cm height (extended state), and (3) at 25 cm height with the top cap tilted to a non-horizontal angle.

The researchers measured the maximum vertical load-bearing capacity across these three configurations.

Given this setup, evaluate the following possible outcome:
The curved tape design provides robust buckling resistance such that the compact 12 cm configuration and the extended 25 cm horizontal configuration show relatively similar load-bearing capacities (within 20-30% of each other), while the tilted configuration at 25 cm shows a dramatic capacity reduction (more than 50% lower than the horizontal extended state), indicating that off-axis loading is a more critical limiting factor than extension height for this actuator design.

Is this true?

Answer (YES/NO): NO